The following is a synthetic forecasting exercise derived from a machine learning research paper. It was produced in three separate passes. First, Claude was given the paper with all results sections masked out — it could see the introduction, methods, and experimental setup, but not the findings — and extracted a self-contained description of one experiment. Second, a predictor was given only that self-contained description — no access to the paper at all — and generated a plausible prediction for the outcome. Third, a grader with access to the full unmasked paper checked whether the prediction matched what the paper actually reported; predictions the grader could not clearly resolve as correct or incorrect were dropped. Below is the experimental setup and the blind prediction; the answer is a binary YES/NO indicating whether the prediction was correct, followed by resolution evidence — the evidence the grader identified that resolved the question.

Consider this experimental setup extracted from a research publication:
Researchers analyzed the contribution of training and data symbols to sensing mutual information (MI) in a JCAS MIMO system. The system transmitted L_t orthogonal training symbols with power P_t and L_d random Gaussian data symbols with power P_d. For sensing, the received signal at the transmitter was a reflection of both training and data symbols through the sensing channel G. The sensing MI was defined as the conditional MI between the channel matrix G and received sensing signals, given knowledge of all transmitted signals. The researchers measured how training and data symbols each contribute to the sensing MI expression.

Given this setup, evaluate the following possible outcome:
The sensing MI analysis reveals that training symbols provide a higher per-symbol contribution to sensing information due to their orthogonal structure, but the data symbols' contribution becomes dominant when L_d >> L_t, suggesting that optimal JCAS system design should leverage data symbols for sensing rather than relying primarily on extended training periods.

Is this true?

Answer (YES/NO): NO